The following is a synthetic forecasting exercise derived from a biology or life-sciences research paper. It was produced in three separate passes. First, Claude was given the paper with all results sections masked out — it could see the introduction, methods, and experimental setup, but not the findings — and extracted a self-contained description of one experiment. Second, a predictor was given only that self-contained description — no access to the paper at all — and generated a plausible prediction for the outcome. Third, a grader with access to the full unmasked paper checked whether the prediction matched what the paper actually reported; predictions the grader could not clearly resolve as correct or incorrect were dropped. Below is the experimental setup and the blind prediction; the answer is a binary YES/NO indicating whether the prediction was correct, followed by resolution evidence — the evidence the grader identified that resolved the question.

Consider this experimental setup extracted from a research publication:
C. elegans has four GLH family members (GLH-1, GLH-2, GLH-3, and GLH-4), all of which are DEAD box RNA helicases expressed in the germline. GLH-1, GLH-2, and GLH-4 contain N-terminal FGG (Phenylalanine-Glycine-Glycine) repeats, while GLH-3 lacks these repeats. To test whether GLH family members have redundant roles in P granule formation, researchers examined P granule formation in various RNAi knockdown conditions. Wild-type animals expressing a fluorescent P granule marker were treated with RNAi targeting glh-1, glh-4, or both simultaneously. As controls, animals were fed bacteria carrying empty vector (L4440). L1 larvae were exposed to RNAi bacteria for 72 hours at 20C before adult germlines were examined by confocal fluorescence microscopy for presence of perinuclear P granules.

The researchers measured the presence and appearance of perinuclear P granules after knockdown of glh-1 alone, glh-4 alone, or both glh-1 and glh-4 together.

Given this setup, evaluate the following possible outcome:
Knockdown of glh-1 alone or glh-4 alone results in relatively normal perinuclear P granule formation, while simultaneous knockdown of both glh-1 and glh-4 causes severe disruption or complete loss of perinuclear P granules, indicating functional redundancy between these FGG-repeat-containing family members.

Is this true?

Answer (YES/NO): NO